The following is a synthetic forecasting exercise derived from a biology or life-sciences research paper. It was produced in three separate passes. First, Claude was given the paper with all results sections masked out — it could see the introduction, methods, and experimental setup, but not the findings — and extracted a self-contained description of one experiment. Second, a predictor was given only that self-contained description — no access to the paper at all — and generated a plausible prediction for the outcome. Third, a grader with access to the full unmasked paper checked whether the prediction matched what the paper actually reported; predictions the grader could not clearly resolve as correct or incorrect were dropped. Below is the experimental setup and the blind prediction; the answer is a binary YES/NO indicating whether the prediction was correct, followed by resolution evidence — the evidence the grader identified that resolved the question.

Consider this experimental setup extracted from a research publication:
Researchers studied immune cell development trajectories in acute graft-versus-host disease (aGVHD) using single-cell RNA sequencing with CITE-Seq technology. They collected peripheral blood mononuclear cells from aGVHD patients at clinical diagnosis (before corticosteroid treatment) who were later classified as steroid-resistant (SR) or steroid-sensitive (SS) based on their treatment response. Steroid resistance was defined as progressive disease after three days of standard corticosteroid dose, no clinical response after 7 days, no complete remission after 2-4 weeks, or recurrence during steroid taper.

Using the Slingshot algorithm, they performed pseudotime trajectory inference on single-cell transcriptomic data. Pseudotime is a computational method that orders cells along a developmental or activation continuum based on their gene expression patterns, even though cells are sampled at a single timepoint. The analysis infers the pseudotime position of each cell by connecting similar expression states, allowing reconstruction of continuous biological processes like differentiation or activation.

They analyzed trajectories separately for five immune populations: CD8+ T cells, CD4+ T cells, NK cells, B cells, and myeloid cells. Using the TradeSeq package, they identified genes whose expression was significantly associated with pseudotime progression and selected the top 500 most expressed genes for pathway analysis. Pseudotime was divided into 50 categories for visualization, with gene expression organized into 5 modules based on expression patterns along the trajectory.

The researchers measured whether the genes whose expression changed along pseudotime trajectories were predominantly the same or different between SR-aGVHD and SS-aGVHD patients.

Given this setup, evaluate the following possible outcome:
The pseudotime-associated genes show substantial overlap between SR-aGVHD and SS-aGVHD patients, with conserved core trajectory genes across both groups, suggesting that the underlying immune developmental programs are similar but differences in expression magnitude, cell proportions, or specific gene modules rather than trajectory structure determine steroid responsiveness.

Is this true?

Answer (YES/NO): NO